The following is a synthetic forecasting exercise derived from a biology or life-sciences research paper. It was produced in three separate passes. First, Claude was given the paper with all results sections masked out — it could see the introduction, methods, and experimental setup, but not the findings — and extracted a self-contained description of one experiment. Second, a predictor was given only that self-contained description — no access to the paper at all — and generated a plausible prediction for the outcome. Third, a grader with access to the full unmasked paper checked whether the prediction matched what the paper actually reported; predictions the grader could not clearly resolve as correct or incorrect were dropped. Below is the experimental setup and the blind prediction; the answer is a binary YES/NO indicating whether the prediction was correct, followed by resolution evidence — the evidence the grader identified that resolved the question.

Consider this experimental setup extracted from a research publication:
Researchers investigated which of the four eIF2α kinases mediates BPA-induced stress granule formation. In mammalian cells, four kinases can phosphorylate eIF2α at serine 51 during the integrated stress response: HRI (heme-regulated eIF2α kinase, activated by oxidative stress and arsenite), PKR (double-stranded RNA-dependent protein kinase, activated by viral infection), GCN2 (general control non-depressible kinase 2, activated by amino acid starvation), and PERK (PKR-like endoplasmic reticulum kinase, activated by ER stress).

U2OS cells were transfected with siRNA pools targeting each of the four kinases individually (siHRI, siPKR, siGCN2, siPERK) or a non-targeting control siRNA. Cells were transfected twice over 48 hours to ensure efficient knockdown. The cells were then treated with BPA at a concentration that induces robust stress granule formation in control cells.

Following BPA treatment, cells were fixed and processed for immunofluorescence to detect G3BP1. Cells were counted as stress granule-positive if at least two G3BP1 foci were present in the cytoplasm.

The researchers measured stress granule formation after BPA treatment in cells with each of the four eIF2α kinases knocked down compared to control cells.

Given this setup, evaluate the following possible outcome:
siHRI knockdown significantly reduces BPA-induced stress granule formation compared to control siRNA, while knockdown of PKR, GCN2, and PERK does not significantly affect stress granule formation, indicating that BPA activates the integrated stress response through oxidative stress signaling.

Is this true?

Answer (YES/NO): NO